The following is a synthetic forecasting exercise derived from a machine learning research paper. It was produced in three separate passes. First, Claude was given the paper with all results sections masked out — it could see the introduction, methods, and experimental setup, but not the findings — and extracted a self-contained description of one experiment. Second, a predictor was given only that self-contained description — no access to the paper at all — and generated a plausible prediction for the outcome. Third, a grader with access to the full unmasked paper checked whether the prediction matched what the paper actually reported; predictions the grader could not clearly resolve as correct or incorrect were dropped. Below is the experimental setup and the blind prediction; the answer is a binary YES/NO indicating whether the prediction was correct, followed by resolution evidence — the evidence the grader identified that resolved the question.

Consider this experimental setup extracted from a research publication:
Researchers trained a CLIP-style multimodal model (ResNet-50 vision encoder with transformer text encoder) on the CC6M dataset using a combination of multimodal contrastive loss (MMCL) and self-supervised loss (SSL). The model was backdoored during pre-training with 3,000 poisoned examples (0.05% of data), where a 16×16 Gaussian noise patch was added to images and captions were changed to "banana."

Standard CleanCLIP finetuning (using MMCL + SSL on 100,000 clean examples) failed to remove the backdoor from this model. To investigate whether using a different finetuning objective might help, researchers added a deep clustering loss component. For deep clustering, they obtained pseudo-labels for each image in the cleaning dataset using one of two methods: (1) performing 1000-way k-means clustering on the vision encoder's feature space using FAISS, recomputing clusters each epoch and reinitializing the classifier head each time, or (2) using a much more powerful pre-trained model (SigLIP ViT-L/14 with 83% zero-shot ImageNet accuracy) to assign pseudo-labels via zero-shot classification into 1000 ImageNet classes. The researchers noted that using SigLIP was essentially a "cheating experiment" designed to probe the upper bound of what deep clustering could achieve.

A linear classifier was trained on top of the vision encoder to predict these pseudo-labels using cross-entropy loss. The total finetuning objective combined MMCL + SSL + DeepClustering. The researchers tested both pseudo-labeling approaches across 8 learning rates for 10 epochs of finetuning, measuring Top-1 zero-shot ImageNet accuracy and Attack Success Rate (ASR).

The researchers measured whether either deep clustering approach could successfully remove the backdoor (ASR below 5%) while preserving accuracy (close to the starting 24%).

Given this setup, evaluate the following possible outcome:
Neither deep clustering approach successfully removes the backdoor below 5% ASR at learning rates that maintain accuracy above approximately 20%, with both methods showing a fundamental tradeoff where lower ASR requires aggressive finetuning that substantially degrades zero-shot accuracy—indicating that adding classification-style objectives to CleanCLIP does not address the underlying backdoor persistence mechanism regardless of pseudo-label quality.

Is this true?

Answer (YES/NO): YES